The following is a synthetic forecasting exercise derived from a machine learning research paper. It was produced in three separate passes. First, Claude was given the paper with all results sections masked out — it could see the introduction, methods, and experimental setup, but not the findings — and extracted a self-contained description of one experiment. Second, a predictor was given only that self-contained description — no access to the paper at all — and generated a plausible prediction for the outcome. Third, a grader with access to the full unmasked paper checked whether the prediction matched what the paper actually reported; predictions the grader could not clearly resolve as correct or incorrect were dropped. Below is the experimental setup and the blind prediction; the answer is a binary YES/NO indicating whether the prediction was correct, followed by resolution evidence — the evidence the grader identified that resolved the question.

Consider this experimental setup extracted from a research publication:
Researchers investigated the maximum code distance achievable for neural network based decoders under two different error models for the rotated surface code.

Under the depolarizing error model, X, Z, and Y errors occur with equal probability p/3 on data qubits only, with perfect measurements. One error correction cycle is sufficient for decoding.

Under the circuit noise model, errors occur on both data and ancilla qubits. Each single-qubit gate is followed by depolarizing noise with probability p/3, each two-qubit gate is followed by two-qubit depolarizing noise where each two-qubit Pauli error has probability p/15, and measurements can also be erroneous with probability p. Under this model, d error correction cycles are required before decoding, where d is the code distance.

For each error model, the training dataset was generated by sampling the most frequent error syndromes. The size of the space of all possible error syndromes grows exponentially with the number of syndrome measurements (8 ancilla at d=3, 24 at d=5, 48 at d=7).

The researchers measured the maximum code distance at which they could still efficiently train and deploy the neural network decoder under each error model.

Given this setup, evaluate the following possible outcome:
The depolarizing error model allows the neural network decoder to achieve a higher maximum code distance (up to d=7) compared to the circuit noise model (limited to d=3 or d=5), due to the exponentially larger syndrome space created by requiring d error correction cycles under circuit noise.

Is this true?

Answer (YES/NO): NO